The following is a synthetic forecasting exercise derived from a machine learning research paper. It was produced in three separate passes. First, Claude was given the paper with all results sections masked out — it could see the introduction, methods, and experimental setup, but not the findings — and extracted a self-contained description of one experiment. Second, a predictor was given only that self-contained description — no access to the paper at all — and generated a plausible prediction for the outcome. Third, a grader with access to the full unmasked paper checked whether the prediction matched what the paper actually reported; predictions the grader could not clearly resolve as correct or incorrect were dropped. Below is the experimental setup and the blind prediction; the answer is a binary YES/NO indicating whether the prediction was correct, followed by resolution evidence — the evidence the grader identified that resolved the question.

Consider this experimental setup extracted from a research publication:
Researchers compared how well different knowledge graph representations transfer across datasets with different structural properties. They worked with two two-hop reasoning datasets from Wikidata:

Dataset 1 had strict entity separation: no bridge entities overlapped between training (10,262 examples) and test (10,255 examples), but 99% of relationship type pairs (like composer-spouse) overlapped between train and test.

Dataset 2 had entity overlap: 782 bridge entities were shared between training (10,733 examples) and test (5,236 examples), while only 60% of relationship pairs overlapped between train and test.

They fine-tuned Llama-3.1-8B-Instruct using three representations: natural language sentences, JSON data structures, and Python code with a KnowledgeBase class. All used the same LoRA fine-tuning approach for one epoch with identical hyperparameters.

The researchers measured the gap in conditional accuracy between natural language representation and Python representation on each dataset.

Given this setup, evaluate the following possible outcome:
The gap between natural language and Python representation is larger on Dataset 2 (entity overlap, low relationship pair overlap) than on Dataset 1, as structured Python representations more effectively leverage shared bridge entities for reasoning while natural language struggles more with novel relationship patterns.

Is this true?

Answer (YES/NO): YES